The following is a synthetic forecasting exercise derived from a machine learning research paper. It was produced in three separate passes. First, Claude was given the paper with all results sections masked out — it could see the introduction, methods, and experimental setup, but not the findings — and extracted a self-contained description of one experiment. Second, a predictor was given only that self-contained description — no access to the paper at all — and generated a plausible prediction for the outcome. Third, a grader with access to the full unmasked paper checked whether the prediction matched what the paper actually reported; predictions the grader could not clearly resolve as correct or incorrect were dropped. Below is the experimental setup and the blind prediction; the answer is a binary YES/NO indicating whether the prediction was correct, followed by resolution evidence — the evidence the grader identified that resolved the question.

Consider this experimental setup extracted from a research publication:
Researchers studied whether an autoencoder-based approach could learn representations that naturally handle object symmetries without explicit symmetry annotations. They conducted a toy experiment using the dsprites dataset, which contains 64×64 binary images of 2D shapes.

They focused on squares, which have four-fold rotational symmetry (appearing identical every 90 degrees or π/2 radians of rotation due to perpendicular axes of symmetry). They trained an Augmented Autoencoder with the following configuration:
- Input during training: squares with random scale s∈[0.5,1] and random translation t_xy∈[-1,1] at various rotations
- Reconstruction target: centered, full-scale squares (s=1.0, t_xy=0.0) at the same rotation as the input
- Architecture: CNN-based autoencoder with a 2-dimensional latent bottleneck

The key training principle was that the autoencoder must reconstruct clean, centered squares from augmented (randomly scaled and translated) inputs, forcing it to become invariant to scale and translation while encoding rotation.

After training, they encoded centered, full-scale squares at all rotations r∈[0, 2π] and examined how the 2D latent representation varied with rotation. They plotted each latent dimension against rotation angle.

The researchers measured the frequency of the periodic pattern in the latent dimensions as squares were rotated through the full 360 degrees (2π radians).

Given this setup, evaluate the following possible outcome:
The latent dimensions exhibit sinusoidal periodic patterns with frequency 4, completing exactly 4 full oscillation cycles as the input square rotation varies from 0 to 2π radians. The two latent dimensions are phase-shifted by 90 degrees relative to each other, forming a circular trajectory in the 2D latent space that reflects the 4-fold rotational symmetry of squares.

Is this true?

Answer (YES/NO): YES